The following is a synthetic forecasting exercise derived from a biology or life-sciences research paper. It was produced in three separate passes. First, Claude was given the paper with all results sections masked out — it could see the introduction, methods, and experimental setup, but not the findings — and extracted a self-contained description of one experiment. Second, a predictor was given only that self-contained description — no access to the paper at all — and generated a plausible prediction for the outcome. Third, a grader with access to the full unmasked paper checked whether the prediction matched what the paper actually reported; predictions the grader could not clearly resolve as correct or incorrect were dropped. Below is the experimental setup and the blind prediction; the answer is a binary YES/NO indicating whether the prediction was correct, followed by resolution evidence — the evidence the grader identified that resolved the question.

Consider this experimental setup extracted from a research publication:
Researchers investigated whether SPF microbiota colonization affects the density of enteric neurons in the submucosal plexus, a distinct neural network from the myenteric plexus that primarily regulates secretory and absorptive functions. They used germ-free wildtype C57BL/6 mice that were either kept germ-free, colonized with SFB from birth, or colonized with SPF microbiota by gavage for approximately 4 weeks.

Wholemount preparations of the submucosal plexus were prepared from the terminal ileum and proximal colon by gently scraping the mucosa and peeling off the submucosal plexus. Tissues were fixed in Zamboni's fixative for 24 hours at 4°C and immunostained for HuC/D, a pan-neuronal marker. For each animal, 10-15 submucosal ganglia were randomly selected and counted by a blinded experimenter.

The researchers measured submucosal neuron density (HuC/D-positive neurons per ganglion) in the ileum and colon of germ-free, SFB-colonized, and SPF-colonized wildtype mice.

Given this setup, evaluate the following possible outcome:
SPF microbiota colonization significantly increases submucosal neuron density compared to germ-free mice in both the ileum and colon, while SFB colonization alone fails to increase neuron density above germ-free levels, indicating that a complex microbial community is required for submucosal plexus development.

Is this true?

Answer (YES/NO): NO